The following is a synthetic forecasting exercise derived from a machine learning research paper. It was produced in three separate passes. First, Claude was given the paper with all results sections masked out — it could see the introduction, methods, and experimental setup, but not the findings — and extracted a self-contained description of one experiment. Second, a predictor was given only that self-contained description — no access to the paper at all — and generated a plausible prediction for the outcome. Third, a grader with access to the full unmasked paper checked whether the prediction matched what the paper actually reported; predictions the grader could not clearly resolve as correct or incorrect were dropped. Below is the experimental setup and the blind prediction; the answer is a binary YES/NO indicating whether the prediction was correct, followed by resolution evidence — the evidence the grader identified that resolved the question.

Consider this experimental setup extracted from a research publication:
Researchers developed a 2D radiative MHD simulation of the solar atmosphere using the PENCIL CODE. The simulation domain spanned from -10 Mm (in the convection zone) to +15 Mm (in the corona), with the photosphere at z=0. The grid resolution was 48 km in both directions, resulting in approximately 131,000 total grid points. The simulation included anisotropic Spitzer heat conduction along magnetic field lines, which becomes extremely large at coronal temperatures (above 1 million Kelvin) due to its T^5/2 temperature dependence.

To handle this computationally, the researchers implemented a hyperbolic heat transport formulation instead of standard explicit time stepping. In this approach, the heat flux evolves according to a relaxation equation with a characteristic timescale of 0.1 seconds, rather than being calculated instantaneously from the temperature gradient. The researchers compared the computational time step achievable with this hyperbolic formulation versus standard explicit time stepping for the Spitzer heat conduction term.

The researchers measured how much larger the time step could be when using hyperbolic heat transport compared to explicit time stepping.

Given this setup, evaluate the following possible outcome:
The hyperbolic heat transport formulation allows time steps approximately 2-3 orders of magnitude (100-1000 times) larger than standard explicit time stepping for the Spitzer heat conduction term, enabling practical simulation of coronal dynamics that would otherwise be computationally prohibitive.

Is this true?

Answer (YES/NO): YES